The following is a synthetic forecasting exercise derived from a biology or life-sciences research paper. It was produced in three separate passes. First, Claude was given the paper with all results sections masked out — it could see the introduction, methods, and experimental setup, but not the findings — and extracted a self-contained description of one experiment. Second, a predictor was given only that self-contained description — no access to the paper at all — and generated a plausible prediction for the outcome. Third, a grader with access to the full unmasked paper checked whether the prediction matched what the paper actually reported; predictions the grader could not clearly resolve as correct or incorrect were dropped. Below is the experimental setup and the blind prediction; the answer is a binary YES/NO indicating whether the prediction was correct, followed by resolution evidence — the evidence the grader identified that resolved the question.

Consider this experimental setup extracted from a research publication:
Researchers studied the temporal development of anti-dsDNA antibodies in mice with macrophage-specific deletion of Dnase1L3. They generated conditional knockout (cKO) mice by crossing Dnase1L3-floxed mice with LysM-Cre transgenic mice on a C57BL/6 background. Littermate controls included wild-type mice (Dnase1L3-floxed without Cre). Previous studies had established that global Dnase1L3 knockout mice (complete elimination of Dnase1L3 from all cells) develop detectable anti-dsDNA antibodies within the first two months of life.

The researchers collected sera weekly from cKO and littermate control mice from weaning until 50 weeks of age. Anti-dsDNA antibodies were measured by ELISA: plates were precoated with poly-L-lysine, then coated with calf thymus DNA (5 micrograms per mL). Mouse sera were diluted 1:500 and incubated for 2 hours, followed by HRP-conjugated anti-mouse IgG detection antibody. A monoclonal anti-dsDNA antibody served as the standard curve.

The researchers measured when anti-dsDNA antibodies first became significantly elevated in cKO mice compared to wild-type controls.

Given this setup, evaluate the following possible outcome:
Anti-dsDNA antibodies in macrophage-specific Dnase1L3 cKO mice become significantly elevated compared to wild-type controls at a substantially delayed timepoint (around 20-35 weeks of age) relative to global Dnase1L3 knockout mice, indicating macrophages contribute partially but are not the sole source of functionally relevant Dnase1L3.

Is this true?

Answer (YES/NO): NO